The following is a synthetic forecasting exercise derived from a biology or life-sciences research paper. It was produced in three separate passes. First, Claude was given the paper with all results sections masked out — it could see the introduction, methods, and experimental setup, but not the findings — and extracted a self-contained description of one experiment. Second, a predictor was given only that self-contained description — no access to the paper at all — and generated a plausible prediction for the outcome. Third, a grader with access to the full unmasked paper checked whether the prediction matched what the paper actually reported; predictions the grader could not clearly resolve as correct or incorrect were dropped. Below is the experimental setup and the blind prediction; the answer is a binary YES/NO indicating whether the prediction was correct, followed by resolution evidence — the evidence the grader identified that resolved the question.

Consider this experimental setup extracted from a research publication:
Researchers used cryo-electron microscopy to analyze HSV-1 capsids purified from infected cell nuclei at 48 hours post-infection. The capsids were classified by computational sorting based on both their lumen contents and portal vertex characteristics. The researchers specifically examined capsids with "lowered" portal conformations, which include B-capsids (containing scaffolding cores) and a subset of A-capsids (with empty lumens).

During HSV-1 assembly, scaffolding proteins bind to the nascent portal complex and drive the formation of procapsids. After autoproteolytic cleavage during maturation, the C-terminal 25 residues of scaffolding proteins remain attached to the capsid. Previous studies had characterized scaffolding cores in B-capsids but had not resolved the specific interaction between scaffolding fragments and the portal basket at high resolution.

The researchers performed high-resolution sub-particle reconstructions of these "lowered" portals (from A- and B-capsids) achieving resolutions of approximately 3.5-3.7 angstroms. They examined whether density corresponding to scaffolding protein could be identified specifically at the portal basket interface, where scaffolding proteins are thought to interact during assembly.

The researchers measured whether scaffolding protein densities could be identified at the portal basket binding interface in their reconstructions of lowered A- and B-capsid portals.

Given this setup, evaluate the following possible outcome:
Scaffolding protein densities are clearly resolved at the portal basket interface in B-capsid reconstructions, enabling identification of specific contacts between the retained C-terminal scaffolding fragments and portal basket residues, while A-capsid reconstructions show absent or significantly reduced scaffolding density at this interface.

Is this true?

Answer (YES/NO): YES